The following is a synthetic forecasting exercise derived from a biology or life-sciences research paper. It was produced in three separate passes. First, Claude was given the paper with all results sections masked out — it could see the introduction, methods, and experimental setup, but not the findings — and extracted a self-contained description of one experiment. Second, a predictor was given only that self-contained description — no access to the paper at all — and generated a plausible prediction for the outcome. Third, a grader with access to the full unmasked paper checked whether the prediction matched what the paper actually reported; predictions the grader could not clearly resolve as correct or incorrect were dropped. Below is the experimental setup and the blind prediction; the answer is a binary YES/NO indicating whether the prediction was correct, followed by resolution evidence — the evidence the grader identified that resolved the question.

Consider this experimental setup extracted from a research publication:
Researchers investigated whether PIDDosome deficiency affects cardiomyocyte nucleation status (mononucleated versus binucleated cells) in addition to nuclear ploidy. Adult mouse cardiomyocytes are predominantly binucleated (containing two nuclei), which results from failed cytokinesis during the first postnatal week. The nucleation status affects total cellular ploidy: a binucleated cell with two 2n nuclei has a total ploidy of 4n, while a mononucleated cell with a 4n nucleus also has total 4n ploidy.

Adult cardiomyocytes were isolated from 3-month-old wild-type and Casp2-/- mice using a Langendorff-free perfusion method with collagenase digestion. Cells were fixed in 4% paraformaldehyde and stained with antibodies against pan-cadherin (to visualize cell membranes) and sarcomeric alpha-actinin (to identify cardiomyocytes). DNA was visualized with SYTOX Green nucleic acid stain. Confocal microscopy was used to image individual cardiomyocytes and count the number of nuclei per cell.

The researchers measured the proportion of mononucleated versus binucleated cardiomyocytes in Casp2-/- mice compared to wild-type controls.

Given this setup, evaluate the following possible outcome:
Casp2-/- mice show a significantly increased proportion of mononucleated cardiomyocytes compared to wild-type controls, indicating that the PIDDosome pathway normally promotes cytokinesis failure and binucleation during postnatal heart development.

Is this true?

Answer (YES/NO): NO